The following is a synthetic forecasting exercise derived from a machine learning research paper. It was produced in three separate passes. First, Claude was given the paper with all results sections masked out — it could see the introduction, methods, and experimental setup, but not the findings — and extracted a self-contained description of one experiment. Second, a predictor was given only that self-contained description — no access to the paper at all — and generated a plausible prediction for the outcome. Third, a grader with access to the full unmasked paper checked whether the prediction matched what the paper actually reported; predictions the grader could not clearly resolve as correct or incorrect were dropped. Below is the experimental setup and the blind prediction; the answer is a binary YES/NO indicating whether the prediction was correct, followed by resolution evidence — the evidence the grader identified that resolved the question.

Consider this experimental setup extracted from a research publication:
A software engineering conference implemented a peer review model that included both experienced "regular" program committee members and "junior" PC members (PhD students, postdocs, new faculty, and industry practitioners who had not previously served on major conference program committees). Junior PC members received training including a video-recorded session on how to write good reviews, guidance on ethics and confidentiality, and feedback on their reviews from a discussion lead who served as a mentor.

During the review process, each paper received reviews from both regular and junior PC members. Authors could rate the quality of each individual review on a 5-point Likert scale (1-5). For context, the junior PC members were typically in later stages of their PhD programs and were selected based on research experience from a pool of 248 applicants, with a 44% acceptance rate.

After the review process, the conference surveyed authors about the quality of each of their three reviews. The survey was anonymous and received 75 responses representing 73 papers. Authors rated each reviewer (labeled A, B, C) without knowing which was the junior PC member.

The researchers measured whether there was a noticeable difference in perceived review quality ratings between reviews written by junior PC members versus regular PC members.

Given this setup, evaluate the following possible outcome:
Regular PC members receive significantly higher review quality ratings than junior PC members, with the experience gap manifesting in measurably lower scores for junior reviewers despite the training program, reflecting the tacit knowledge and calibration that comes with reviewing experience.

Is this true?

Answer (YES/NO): NO